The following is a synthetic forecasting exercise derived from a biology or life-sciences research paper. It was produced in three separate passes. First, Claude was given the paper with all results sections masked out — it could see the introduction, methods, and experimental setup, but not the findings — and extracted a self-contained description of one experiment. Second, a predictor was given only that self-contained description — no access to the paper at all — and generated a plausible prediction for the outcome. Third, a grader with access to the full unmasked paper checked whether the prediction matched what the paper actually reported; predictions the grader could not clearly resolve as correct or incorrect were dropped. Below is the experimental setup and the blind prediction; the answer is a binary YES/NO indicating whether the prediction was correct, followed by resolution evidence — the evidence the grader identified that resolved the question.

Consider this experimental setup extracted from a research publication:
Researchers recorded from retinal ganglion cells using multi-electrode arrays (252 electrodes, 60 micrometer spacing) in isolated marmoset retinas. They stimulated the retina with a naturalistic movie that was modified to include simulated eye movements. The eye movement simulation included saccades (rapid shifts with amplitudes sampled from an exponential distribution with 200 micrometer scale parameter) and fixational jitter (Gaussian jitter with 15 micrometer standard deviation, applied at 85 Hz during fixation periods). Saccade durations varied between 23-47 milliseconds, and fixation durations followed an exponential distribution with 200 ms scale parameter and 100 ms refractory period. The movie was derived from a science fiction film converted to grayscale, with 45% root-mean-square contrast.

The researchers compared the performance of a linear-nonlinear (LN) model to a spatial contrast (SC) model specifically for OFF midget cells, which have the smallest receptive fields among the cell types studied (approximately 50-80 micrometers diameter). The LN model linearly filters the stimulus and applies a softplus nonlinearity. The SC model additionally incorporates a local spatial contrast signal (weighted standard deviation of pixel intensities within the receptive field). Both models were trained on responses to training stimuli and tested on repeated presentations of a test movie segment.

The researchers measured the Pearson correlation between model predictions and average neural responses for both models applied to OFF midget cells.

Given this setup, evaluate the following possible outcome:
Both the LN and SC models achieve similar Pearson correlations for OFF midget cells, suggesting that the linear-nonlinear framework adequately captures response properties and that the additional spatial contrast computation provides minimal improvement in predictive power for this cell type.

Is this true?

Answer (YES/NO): YES